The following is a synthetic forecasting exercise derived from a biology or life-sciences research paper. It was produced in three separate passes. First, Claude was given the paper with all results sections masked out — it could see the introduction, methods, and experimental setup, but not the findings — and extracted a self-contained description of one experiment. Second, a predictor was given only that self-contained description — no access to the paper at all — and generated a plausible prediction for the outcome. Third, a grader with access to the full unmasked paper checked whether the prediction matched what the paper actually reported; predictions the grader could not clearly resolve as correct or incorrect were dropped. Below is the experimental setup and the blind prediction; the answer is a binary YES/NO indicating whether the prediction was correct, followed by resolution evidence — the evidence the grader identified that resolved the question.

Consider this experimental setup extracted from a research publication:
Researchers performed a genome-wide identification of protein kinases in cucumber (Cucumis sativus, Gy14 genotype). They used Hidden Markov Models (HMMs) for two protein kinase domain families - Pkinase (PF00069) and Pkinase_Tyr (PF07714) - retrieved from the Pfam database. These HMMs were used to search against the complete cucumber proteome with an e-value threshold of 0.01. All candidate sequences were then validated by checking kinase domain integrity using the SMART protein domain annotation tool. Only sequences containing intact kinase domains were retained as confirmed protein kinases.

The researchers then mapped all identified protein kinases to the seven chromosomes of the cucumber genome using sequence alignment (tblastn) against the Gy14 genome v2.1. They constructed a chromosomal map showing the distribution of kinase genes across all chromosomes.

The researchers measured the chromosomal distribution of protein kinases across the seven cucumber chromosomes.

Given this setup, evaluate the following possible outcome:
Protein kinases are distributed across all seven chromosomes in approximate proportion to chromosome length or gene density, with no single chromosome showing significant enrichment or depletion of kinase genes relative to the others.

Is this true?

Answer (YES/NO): NO